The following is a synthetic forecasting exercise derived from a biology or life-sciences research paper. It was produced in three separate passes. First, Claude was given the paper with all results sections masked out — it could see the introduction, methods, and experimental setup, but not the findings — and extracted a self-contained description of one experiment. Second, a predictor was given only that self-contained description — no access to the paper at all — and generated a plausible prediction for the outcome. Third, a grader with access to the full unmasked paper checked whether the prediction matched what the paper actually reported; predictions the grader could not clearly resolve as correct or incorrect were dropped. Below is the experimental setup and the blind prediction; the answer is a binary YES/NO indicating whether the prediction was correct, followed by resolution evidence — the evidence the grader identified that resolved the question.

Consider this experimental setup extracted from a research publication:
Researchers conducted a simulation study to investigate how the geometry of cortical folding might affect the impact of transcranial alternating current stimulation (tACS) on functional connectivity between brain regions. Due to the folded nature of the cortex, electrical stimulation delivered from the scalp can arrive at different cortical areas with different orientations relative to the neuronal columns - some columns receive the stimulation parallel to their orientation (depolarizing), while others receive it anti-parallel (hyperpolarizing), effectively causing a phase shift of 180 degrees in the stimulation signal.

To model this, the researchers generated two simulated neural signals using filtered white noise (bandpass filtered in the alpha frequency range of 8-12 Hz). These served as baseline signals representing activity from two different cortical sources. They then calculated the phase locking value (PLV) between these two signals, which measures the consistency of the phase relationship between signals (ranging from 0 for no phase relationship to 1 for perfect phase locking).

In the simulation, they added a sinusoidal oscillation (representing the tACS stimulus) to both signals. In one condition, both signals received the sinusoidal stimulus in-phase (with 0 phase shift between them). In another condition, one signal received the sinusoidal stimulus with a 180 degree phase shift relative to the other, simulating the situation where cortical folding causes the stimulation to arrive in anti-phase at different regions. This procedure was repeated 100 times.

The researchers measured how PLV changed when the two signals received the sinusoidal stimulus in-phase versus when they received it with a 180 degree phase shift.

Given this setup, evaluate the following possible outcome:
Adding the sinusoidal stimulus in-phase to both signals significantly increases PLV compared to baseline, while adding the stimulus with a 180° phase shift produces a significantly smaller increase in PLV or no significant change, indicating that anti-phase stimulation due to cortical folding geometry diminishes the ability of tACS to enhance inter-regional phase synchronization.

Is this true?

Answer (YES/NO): NO